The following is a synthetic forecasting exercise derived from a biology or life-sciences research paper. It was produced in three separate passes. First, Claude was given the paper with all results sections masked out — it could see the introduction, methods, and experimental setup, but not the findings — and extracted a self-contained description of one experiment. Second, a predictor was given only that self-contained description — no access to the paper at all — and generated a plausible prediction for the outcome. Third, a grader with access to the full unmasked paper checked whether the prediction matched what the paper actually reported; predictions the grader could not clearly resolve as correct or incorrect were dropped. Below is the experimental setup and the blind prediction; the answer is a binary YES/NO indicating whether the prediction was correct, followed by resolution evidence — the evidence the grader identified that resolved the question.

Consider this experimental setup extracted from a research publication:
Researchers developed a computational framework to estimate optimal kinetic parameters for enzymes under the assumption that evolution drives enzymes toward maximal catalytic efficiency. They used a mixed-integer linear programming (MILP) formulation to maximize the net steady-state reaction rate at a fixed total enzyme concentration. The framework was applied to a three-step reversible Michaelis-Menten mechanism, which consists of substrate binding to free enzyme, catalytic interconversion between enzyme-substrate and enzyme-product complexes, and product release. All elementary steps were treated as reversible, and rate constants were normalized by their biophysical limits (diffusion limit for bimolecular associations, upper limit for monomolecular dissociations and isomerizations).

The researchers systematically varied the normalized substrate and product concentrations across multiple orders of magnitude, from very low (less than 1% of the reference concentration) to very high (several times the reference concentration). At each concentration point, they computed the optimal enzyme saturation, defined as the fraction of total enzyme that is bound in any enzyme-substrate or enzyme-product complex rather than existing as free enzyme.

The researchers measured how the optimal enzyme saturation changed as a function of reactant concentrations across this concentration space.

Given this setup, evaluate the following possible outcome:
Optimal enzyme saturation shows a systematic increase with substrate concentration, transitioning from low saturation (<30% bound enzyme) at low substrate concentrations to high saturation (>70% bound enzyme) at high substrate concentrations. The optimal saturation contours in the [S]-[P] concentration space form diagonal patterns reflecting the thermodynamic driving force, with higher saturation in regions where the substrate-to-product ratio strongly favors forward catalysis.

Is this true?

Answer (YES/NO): NO